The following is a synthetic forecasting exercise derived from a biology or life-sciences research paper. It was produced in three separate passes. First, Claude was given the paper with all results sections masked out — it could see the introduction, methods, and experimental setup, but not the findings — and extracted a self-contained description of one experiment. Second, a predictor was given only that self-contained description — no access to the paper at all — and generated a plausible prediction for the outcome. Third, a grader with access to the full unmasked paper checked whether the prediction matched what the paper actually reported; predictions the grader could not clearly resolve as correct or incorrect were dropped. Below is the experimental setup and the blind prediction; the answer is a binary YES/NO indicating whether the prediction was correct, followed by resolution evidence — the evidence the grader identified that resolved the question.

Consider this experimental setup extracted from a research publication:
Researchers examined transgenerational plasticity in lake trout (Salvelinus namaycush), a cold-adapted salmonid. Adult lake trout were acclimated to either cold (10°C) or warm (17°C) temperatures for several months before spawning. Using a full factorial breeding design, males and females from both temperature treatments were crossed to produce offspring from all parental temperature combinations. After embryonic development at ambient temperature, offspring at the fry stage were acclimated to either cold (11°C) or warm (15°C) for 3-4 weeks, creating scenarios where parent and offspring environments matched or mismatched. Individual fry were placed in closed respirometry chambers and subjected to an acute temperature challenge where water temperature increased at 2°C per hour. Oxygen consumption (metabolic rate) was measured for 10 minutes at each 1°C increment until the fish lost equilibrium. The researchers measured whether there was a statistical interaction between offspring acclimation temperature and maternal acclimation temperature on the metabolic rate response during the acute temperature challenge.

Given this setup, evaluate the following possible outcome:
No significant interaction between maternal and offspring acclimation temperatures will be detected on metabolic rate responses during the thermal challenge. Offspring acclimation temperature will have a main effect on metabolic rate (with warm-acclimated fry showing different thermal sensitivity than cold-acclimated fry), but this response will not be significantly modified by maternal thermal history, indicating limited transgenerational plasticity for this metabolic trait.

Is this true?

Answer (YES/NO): NO